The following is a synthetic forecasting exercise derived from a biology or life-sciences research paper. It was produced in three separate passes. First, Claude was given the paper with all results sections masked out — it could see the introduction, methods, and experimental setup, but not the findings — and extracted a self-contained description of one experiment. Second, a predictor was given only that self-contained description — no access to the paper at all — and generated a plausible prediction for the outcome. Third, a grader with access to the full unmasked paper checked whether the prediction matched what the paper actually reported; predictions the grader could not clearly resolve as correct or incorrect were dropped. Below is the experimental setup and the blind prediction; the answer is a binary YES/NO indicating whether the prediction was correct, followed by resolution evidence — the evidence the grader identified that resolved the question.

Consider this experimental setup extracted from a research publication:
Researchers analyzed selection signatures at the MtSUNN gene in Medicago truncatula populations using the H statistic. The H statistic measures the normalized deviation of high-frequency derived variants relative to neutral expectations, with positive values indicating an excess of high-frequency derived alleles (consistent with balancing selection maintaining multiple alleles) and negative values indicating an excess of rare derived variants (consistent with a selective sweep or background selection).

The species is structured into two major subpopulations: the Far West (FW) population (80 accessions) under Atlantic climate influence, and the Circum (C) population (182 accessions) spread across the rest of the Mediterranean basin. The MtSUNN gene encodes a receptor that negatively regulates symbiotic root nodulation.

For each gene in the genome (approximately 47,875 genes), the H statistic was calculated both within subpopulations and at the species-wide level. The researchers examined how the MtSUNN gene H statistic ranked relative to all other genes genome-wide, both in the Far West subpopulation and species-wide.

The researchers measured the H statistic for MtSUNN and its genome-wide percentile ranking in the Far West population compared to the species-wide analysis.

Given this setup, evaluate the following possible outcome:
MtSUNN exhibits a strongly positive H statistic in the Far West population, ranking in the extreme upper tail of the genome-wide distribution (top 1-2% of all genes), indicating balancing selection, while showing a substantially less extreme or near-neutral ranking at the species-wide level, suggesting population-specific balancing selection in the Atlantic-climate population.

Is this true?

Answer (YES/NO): NO